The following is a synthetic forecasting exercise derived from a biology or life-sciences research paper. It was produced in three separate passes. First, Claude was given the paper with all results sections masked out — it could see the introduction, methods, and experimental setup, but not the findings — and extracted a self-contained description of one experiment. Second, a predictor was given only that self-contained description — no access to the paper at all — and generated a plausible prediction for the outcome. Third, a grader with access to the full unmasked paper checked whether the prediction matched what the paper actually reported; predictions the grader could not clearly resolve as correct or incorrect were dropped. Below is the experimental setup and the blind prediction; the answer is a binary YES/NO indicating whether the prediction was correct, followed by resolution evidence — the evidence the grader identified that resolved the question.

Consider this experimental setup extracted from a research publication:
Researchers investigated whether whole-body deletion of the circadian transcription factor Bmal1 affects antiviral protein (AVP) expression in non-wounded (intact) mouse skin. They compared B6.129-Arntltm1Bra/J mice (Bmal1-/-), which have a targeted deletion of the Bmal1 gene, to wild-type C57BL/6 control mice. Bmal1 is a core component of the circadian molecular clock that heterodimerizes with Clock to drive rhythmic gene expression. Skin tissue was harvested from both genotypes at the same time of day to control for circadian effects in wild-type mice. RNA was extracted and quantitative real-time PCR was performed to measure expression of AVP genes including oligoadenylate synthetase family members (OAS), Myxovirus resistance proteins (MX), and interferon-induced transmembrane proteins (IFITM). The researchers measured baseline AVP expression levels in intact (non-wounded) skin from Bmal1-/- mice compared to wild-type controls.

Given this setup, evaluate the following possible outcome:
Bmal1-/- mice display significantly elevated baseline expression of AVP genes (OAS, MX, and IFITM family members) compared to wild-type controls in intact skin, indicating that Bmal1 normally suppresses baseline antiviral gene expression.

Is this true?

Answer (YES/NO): NO